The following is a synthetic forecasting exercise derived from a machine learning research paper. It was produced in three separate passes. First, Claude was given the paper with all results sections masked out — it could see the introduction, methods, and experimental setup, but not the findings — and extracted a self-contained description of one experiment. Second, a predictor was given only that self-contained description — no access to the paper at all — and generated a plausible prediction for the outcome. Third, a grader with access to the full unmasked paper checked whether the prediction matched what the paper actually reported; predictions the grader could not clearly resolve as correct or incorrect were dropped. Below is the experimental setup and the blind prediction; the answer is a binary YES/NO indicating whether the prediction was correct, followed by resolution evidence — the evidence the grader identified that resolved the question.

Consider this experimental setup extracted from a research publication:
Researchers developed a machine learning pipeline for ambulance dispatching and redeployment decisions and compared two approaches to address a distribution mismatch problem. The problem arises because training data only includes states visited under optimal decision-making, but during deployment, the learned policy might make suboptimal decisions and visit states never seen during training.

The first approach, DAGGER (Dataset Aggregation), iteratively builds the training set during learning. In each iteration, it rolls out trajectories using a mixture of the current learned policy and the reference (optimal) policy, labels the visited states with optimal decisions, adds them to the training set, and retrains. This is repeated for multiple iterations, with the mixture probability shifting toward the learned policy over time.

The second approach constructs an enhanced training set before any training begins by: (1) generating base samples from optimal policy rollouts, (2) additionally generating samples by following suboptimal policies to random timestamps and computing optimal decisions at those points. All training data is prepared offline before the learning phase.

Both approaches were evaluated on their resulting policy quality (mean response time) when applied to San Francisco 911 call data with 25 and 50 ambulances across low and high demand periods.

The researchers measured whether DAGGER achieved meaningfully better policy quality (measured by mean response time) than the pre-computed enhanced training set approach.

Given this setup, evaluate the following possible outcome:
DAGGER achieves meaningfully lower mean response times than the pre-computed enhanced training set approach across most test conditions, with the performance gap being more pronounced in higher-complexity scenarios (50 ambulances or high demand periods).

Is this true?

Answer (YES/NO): NO